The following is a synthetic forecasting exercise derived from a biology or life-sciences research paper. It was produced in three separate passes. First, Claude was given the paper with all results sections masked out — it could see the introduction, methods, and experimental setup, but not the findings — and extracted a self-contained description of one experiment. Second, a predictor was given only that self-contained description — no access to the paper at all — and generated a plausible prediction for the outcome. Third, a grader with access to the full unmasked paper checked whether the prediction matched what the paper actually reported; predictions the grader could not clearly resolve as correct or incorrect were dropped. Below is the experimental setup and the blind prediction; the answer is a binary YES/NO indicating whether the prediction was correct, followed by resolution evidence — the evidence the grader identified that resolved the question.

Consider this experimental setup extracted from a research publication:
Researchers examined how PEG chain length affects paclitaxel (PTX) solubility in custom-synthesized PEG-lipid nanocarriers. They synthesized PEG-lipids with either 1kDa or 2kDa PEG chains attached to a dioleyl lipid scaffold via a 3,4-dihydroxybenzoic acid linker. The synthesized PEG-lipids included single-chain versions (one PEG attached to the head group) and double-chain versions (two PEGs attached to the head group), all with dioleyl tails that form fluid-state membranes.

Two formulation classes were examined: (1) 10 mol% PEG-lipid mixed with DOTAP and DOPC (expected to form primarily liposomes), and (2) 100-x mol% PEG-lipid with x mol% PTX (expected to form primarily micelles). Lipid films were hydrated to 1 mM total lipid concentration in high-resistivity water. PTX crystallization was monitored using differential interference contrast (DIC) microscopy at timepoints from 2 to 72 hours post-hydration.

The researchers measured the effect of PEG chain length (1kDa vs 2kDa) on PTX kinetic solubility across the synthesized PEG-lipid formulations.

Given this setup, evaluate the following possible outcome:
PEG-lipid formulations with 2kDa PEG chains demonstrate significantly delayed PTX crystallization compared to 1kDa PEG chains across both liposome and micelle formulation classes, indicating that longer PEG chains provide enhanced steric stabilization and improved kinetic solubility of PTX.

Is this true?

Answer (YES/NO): YES